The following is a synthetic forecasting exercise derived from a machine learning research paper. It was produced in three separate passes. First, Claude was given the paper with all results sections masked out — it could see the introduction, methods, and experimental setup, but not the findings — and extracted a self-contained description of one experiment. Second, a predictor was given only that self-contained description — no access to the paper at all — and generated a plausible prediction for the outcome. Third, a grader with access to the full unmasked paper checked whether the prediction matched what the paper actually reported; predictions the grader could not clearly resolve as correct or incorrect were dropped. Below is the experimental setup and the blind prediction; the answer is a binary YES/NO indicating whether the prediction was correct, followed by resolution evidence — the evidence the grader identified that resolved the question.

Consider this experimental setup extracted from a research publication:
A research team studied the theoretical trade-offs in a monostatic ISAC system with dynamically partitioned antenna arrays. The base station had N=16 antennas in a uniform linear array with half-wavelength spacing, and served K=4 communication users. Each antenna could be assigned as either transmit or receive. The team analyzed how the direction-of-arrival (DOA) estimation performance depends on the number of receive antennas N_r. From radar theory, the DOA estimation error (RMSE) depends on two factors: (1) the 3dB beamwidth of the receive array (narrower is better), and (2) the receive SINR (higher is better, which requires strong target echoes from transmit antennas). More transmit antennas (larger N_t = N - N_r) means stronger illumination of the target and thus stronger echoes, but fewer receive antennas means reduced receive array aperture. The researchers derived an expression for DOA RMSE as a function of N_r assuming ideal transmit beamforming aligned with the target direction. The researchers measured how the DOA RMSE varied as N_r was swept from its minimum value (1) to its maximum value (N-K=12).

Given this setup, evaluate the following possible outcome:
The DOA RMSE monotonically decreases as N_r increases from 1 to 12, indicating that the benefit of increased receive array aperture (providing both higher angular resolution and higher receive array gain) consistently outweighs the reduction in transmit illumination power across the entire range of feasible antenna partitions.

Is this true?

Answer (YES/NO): NO